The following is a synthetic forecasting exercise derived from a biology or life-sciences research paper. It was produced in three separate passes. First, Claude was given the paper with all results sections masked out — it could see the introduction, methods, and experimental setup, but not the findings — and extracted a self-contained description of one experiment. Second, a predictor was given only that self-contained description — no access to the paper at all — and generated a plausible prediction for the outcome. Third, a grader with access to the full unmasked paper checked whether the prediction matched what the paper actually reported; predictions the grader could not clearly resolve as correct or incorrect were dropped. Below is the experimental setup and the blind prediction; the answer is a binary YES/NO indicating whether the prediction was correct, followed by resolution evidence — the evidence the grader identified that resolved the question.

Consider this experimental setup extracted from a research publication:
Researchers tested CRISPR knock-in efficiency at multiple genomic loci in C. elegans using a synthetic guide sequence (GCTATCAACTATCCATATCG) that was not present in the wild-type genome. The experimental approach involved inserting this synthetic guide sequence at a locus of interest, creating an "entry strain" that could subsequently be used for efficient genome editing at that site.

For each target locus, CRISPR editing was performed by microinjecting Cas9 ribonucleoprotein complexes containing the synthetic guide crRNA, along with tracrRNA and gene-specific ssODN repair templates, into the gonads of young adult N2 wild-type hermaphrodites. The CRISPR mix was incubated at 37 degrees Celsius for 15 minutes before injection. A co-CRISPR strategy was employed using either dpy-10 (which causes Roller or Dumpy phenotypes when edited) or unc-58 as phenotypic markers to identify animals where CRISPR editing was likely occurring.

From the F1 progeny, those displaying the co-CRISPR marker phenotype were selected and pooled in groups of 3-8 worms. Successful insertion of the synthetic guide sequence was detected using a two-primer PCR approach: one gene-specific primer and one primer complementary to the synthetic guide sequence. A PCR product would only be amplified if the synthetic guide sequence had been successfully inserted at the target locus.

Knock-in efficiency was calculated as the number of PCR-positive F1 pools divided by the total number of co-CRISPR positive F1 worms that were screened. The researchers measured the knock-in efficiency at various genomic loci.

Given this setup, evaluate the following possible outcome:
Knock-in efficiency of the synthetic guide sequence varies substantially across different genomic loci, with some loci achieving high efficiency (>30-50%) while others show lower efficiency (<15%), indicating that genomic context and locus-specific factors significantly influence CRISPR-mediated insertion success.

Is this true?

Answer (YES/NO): NO